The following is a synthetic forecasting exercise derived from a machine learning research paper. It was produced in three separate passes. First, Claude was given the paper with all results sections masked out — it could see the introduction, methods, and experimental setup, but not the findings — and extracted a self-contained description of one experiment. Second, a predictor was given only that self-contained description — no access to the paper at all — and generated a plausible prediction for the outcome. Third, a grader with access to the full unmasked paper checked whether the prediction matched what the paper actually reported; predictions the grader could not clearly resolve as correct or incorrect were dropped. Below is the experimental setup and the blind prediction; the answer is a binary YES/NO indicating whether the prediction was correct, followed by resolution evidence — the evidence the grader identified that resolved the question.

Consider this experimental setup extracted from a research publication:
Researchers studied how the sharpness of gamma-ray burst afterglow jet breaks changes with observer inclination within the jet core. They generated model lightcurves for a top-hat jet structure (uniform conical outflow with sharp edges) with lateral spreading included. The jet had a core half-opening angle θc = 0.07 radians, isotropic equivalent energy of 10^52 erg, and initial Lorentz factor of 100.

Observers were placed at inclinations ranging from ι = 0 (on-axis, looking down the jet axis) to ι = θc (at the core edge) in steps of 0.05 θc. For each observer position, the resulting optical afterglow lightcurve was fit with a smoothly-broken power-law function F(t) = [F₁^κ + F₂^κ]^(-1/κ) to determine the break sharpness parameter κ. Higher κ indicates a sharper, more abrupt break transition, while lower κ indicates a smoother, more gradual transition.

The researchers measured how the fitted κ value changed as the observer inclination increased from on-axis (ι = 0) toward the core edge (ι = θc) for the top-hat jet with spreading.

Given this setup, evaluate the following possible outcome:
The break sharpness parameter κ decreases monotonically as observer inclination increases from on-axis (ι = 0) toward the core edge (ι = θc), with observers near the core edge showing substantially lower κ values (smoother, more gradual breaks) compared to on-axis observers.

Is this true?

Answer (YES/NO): NO